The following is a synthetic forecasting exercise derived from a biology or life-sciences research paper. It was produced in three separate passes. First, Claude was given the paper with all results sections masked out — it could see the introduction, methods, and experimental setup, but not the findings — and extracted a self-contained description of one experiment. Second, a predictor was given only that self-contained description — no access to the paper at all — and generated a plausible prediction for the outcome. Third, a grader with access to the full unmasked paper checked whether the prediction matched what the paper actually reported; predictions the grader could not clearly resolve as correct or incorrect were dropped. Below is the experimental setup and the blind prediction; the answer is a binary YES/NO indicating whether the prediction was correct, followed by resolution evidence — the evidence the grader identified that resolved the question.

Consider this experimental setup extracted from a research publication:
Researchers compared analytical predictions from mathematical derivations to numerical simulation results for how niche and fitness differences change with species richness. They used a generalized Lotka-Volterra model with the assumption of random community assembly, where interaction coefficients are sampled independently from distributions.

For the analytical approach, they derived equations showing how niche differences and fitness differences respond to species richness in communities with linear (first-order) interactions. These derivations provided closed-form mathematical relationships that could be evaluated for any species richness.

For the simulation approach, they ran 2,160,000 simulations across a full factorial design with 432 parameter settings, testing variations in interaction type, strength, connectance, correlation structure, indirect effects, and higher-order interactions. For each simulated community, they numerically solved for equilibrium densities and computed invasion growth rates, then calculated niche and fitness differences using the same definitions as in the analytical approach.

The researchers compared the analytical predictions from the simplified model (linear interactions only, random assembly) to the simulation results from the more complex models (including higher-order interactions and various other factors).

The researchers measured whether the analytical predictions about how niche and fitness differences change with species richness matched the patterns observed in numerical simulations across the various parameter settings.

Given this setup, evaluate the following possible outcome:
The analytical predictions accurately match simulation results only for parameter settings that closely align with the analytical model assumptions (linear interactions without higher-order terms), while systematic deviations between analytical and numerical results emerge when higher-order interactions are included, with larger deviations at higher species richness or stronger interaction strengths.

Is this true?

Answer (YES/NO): NO